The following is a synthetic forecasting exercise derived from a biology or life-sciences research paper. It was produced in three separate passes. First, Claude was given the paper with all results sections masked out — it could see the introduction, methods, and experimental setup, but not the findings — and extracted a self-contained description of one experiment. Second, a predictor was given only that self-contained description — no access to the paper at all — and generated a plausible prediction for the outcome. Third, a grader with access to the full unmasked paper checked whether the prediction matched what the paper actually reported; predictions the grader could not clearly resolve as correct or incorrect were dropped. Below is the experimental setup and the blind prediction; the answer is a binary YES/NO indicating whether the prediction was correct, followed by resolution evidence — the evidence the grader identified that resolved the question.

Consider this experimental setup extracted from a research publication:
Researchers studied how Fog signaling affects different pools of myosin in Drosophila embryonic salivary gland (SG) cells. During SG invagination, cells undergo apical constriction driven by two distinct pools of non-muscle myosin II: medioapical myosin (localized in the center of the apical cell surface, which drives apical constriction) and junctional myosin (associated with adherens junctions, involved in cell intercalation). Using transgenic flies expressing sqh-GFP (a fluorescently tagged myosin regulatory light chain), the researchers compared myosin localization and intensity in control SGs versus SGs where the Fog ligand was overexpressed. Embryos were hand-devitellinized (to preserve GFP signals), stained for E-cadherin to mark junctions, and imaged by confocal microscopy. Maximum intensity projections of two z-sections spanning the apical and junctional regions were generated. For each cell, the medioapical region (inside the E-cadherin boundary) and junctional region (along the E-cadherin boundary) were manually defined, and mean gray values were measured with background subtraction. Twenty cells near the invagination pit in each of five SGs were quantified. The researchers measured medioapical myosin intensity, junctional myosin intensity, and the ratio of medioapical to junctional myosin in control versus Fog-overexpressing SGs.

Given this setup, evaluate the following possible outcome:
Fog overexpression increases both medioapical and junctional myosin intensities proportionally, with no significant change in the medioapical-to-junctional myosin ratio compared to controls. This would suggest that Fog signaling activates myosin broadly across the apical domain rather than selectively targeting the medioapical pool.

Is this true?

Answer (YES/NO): NO